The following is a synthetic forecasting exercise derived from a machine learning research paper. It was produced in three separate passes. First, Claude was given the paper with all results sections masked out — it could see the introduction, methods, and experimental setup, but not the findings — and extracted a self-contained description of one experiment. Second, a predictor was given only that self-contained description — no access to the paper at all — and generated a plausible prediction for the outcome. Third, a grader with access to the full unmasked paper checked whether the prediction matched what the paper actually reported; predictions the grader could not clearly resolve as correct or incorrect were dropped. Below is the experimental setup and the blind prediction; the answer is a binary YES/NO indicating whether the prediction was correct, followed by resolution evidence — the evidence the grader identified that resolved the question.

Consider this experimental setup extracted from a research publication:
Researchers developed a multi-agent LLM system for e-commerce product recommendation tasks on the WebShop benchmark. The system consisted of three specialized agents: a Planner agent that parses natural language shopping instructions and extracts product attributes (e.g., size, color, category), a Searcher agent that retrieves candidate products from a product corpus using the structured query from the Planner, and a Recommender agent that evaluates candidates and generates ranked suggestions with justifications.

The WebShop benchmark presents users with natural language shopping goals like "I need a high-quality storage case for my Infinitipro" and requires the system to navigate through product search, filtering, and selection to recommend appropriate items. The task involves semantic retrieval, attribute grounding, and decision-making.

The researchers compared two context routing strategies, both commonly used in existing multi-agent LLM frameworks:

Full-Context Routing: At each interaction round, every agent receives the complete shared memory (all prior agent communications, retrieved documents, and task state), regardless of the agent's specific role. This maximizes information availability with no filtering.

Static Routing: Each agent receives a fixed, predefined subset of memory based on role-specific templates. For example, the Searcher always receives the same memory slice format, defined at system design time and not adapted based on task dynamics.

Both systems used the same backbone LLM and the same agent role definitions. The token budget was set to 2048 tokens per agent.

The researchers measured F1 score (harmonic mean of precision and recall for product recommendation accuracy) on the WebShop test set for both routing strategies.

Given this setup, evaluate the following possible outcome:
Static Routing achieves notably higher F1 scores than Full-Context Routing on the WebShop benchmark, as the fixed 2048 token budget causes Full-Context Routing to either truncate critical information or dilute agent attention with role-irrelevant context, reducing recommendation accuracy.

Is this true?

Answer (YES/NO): YES